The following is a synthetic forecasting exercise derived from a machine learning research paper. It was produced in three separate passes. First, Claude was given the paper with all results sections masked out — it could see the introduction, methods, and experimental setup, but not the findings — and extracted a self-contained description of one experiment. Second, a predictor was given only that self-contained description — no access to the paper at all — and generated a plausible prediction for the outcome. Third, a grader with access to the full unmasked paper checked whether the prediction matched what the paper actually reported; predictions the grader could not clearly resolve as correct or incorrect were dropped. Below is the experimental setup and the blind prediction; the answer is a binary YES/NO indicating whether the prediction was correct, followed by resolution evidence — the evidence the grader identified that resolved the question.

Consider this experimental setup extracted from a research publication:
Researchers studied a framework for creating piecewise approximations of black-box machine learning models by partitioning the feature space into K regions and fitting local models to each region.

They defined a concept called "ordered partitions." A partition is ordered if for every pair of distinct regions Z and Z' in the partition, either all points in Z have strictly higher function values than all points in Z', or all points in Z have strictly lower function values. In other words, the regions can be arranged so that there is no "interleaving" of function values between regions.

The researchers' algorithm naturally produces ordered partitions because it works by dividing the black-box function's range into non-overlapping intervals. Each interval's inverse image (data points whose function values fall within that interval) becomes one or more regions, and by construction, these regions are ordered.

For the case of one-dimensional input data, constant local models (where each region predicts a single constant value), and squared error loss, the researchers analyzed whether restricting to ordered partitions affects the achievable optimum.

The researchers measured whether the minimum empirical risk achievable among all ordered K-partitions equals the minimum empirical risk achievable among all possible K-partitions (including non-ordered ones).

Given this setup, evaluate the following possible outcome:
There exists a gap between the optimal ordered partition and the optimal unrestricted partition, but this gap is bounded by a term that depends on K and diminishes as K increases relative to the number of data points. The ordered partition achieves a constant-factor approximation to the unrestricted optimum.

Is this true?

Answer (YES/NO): NO